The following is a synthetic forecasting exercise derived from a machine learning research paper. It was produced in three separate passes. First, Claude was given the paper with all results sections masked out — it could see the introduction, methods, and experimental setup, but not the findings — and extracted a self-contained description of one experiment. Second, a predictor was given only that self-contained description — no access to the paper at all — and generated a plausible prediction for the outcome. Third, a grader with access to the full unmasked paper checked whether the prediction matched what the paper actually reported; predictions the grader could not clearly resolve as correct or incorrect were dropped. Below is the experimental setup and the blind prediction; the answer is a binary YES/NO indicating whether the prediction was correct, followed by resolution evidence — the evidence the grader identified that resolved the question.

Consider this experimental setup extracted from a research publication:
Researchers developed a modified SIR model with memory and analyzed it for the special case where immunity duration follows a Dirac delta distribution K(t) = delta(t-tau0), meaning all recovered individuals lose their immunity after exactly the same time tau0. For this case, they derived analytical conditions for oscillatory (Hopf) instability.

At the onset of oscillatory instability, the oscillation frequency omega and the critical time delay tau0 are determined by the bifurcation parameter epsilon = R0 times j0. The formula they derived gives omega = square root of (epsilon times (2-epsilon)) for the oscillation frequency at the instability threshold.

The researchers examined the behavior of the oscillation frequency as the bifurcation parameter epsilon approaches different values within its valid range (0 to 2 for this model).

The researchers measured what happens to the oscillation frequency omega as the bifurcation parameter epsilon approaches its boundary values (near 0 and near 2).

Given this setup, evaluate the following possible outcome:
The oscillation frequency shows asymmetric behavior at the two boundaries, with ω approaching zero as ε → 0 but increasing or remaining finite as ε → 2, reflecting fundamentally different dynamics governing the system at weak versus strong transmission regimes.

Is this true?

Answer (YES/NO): NO